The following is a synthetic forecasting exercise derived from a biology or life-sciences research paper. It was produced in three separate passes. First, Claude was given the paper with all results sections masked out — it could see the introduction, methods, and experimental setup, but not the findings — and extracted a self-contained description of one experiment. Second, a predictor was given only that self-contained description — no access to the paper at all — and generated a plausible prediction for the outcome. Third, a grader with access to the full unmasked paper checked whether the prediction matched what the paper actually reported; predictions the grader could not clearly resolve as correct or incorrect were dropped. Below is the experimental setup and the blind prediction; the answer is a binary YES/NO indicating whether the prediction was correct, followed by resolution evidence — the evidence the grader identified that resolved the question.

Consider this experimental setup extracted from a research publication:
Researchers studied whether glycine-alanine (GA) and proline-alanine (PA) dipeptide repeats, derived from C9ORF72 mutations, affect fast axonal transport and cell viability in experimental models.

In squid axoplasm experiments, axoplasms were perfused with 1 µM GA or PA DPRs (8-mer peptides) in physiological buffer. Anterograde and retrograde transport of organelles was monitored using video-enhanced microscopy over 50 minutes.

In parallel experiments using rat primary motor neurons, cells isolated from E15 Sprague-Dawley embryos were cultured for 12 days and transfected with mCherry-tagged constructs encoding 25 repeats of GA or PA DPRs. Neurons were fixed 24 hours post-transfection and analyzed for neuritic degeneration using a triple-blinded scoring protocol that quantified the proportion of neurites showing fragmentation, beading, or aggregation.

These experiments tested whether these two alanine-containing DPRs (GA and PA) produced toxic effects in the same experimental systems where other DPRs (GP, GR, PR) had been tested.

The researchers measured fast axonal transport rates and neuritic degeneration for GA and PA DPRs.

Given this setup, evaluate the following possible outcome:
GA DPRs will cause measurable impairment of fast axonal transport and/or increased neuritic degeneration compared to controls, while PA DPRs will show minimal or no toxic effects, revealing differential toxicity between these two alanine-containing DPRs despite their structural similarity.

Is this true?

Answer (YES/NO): NO